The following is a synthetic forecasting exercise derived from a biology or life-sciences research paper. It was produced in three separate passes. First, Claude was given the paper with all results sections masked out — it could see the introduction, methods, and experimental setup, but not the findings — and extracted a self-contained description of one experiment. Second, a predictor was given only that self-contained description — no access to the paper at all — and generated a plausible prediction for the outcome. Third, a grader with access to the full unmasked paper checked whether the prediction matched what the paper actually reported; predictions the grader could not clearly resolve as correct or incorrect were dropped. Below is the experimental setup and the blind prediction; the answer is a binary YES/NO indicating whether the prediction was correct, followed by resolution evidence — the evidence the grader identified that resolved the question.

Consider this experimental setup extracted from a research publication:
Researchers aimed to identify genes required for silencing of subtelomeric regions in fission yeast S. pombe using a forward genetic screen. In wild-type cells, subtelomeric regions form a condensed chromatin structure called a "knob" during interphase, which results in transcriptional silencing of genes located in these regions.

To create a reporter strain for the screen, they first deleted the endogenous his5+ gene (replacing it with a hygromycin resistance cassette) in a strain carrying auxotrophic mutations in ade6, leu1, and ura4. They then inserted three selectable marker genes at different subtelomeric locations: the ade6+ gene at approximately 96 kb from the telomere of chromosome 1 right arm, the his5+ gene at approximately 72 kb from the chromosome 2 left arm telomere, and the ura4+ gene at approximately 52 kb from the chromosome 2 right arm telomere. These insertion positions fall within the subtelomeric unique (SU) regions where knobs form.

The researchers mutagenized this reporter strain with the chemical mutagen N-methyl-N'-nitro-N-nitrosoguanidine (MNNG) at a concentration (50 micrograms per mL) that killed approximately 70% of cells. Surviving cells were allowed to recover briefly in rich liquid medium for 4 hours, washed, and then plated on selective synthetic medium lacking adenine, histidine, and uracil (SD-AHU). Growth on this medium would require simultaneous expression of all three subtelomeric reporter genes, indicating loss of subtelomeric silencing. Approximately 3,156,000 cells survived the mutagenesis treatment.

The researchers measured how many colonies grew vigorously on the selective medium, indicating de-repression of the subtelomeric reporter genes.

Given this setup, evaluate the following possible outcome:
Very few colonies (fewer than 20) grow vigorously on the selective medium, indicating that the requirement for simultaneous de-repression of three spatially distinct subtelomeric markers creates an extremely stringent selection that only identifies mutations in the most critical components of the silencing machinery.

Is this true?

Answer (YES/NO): NO